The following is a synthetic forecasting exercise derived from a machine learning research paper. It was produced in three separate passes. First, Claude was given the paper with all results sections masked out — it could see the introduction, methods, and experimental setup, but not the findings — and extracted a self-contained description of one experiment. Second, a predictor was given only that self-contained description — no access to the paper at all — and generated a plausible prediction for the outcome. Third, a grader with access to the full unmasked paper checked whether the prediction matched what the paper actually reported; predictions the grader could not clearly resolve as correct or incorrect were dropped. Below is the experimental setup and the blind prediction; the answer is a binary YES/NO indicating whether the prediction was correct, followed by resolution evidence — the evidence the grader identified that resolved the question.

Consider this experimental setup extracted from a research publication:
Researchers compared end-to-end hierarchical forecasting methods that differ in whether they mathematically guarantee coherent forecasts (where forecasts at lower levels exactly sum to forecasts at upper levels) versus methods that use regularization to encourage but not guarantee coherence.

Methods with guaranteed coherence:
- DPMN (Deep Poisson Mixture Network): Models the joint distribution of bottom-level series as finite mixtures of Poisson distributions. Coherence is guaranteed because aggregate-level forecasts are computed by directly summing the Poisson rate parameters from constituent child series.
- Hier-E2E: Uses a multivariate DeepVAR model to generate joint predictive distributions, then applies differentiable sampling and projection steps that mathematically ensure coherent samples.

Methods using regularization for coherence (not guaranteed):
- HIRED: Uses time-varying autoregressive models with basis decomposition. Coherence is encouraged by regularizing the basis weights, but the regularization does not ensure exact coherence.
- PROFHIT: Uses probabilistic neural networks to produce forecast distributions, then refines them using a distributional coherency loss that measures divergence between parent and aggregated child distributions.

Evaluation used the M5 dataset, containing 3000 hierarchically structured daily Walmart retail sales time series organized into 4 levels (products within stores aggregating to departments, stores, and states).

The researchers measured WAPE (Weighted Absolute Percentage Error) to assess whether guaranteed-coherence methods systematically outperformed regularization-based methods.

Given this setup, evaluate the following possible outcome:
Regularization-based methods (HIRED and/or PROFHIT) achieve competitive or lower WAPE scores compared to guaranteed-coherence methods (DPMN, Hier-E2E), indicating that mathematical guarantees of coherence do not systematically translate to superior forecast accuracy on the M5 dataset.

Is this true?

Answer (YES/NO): YES